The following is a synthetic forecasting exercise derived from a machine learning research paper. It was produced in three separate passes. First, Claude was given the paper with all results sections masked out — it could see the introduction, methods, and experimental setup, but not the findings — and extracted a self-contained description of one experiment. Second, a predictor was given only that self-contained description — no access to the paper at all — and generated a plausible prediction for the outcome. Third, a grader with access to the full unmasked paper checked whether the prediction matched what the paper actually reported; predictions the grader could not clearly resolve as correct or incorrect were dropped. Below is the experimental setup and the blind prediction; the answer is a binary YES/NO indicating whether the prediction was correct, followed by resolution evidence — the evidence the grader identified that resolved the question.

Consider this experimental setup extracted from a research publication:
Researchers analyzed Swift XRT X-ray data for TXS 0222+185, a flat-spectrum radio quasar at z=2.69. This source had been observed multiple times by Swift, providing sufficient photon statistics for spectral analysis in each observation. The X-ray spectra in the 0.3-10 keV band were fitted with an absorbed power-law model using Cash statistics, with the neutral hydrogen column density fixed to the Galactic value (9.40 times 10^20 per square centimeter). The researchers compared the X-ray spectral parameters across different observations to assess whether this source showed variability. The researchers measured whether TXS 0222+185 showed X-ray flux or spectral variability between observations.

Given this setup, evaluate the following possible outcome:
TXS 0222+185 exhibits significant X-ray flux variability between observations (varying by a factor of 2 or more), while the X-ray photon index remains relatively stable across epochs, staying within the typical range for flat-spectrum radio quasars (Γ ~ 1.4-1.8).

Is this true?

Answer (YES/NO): NO